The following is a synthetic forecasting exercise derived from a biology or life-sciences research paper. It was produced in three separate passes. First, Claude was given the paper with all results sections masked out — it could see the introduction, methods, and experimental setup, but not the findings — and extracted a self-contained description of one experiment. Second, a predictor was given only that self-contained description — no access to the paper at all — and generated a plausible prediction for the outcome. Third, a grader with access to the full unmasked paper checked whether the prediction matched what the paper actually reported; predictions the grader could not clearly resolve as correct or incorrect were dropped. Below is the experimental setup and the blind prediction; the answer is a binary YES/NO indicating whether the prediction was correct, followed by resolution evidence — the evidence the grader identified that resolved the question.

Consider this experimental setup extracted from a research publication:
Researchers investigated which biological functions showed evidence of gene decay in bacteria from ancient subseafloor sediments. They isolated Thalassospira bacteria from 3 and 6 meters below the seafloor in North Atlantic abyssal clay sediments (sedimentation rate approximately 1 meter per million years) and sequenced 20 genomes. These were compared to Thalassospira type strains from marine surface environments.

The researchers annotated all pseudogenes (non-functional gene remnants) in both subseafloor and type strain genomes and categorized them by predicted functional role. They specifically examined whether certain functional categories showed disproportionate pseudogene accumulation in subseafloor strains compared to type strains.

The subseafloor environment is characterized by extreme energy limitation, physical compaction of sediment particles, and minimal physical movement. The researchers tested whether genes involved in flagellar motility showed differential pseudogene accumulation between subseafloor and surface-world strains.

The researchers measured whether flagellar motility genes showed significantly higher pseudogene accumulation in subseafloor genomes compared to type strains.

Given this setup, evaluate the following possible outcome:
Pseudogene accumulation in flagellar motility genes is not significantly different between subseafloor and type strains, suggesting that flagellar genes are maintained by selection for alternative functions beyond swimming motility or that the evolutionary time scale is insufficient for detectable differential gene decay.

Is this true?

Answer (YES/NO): NO